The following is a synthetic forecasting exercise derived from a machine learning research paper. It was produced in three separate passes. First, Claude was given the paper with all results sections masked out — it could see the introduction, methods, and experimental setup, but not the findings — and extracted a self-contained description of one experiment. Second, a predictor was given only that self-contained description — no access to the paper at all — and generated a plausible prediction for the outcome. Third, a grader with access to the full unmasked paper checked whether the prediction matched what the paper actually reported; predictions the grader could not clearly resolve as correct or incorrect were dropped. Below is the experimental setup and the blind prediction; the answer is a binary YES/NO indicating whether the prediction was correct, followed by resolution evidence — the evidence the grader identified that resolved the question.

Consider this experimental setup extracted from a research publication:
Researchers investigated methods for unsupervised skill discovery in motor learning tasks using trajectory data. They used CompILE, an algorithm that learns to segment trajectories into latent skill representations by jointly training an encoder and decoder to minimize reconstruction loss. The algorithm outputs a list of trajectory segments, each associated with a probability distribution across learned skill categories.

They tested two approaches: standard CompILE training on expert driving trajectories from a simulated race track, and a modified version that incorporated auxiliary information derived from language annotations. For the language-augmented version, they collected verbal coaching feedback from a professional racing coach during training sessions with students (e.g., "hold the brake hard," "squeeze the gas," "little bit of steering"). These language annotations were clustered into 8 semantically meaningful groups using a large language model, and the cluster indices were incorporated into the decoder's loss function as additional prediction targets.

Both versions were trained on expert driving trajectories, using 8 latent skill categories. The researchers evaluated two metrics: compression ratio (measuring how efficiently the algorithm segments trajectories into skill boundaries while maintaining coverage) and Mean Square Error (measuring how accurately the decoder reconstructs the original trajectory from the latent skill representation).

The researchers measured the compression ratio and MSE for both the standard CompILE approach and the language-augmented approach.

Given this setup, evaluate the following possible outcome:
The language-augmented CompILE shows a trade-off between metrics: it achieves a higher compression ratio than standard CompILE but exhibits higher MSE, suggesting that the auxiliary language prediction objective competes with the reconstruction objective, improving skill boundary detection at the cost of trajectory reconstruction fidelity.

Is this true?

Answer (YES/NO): NO